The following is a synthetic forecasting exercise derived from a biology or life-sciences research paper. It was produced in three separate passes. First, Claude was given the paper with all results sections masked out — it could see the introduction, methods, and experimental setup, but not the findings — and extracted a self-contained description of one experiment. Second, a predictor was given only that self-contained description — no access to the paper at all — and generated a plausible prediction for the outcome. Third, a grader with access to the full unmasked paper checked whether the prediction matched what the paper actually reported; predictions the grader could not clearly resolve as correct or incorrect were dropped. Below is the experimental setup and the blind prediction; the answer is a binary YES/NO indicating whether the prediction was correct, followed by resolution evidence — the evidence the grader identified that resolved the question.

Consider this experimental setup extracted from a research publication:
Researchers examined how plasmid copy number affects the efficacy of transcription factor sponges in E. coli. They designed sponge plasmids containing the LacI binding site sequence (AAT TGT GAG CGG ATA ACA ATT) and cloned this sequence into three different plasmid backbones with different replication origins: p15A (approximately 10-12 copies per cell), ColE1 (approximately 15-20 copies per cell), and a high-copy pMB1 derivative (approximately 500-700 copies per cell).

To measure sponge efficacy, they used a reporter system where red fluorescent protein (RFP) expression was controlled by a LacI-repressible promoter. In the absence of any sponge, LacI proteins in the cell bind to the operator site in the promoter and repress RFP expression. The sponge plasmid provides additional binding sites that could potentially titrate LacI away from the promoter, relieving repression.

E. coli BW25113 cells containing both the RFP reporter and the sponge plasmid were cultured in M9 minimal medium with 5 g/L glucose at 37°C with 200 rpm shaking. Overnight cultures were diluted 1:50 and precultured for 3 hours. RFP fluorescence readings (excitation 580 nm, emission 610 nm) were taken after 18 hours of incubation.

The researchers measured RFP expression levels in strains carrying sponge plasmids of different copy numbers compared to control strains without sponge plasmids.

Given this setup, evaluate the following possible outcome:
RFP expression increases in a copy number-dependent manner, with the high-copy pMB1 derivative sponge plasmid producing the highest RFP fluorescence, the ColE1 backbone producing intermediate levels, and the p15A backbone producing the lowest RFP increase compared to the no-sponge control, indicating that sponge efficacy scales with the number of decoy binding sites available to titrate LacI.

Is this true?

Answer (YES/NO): YES